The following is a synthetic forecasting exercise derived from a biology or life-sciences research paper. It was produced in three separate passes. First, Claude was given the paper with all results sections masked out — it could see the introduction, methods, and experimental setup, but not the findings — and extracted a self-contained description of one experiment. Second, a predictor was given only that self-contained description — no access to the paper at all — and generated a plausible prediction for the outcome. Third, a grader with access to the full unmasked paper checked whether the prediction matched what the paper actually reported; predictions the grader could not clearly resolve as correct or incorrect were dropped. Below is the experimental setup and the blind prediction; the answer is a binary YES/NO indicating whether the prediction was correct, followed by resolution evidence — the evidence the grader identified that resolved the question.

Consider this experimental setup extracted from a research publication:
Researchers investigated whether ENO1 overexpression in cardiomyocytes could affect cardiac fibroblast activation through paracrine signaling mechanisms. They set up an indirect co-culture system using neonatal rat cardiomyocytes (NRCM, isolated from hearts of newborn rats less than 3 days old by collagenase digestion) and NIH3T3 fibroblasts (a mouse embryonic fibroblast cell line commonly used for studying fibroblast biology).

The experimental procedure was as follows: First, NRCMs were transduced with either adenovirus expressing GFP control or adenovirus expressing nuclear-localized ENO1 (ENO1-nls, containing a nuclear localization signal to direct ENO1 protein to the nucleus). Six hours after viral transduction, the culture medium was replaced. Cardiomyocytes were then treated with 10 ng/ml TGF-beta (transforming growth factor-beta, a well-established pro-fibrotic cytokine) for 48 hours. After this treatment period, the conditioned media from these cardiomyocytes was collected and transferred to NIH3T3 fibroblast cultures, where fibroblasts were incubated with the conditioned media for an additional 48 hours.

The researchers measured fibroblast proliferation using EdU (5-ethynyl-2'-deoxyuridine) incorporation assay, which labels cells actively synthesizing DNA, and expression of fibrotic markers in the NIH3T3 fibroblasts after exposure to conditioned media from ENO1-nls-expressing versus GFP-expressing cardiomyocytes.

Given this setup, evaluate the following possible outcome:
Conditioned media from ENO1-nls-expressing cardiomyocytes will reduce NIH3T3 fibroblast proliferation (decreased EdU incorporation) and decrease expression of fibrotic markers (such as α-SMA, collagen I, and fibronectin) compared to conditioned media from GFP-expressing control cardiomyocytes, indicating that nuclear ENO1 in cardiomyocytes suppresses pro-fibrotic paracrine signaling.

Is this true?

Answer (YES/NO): NO